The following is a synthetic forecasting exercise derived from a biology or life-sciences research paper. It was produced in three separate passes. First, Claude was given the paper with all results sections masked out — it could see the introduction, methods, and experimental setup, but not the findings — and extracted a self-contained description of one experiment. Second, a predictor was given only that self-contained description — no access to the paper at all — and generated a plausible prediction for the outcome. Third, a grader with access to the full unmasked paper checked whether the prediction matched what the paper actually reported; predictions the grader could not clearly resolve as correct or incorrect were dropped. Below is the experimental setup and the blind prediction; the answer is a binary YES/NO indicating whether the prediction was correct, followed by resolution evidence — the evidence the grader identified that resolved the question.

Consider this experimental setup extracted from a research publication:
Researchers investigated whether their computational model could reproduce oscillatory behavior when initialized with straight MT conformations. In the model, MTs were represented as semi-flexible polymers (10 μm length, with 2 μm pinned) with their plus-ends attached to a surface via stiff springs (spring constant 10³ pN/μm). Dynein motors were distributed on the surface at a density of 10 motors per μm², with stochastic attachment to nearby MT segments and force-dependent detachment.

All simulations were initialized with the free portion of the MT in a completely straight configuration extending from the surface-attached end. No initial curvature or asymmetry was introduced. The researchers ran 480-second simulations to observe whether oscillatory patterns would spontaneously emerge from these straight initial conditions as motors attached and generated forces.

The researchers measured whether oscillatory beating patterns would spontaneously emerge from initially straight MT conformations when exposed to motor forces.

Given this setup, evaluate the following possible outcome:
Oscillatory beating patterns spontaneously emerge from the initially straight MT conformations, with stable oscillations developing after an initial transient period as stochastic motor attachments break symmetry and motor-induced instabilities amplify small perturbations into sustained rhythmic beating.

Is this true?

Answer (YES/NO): YES